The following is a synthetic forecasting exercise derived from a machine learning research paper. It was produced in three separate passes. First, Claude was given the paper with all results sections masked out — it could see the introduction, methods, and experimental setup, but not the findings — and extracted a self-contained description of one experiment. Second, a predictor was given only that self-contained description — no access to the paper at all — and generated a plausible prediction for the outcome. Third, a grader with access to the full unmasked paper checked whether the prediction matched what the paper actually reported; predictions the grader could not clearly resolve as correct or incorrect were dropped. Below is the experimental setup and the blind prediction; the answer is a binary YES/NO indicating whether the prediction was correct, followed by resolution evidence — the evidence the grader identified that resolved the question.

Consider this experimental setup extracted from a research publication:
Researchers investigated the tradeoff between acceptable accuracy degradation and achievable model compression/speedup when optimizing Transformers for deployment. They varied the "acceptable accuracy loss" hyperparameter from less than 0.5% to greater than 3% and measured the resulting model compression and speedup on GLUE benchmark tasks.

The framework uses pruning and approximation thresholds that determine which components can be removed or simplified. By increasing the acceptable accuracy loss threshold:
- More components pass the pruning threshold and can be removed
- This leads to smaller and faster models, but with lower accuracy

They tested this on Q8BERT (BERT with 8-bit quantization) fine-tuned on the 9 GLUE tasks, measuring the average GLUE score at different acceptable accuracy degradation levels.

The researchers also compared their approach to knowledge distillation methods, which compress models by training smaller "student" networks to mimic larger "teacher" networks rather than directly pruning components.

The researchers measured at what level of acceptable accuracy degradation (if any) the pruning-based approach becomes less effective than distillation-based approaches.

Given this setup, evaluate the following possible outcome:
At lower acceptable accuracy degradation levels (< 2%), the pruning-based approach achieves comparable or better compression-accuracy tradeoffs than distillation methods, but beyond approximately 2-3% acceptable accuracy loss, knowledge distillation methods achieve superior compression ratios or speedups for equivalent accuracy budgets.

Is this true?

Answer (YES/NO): YES